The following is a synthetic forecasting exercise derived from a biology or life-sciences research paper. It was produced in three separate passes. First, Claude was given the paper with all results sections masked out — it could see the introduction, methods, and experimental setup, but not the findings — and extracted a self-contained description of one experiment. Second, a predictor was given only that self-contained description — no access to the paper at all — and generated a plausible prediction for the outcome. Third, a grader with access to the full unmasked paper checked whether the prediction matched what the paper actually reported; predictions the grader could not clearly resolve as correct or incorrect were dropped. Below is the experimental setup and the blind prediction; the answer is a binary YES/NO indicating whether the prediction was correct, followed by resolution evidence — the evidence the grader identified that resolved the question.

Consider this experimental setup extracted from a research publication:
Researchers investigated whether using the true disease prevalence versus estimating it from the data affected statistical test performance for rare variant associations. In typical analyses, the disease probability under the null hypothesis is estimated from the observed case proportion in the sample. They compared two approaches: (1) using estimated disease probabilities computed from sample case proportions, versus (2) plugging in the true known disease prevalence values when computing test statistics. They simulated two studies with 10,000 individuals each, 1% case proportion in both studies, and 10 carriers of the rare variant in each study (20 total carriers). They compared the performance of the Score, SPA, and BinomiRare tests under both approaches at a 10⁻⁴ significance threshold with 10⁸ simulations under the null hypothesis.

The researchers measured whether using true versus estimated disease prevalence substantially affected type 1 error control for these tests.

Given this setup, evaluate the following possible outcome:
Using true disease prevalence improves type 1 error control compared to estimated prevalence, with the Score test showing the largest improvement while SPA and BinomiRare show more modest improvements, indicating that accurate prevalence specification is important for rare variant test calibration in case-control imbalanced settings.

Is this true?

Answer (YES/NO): NO